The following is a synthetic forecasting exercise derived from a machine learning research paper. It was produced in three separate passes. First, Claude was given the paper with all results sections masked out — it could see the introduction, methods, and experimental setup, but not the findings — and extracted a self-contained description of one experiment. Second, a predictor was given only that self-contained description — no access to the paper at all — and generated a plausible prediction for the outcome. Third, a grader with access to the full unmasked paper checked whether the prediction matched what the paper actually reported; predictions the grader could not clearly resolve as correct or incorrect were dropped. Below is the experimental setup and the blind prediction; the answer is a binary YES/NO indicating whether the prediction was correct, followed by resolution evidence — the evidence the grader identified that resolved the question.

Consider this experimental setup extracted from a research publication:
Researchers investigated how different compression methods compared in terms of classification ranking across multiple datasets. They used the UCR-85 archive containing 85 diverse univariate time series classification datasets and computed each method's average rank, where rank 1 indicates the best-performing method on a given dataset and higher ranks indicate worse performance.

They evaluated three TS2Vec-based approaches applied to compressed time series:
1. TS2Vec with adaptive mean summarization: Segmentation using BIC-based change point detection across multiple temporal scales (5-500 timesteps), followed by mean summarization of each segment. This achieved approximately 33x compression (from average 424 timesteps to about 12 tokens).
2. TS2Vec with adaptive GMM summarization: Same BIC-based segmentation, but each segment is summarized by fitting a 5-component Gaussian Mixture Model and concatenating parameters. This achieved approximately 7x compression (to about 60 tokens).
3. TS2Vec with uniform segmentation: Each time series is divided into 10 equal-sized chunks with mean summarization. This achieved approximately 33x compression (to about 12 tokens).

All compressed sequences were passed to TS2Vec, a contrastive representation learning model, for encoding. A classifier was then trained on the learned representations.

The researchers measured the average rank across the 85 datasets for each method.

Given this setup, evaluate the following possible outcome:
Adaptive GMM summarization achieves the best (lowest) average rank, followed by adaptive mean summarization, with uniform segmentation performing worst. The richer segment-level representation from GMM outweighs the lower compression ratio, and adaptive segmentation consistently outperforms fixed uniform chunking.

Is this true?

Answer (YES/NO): NO